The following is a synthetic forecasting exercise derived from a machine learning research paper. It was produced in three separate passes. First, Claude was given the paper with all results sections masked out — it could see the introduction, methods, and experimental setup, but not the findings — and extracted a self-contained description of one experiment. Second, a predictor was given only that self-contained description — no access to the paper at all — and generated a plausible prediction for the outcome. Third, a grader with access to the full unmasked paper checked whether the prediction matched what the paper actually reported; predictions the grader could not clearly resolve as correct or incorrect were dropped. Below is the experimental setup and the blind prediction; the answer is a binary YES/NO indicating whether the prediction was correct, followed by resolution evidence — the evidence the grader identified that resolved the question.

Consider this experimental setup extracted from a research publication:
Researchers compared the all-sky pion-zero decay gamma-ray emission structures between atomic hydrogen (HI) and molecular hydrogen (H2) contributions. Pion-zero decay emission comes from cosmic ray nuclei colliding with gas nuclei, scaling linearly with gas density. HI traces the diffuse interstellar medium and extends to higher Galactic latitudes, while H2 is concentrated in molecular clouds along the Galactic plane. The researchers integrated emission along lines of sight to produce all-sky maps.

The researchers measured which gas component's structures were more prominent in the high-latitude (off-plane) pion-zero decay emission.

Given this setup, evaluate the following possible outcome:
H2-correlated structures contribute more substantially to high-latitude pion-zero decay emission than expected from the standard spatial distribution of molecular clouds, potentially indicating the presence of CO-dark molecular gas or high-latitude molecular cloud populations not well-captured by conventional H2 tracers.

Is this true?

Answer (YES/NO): NO